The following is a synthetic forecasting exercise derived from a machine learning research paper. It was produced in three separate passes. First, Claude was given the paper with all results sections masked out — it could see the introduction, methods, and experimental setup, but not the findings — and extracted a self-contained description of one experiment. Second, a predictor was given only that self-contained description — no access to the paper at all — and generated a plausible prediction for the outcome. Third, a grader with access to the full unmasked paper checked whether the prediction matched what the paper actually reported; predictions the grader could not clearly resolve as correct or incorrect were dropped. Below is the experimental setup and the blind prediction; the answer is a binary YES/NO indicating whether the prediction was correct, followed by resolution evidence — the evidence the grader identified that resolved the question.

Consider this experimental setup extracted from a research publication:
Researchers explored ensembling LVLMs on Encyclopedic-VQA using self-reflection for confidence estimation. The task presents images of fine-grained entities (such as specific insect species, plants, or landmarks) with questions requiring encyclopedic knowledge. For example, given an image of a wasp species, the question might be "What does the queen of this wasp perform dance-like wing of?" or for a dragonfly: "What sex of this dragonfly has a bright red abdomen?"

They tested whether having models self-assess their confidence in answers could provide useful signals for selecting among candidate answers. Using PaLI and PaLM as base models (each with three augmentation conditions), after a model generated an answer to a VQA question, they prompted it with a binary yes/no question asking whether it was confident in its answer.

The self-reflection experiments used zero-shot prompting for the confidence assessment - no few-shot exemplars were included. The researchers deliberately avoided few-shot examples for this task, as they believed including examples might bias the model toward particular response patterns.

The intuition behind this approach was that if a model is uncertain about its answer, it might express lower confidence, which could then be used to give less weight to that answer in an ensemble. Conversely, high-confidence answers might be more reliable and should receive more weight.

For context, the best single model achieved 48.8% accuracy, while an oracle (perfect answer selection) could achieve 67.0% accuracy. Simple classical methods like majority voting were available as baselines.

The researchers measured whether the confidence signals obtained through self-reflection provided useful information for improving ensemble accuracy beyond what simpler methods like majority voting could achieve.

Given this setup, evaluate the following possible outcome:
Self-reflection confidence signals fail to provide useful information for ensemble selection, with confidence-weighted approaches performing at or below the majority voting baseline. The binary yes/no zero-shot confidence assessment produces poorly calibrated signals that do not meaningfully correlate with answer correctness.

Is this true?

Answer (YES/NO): YES